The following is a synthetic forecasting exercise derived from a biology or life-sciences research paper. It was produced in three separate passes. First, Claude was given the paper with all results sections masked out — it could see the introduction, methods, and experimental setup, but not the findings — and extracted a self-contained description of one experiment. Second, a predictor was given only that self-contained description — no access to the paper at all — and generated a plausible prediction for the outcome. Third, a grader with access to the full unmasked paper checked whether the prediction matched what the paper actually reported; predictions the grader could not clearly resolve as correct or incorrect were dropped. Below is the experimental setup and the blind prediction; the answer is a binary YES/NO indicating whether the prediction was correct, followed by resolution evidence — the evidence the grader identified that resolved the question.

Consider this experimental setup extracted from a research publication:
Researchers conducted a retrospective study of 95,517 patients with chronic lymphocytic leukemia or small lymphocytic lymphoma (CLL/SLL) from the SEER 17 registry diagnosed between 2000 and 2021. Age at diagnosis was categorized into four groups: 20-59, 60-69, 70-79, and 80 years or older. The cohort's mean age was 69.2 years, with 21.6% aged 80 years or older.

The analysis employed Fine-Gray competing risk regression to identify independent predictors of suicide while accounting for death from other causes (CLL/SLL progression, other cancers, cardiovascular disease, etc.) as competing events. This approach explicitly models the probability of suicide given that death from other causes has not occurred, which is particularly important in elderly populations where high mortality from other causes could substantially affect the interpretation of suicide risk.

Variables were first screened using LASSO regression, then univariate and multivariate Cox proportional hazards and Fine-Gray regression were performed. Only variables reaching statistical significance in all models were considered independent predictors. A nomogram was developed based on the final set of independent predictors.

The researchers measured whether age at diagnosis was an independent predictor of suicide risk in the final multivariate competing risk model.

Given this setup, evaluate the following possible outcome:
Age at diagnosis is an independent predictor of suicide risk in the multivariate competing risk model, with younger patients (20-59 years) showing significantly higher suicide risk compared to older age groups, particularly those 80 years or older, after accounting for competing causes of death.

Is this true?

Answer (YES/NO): NO